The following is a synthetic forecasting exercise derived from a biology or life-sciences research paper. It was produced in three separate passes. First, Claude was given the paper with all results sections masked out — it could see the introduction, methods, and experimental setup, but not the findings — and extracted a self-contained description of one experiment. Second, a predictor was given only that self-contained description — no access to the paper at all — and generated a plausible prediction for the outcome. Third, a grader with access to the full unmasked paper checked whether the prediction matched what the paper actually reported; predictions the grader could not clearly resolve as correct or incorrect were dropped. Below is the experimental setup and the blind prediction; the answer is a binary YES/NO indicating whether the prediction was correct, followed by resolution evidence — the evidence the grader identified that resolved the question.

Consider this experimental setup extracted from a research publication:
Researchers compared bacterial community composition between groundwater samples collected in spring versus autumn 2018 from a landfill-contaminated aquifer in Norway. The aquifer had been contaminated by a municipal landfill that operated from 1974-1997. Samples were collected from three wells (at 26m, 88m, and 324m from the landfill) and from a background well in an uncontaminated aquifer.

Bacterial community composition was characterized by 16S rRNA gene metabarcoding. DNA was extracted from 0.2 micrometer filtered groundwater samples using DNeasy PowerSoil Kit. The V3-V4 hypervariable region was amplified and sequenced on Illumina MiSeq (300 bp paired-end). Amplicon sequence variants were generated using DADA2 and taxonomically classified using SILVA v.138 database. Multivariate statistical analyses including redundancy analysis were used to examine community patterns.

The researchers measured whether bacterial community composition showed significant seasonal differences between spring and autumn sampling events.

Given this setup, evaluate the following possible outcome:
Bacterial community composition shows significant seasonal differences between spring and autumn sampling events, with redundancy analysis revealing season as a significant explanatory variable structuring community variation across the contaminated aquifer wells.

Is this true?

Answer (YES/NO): NO